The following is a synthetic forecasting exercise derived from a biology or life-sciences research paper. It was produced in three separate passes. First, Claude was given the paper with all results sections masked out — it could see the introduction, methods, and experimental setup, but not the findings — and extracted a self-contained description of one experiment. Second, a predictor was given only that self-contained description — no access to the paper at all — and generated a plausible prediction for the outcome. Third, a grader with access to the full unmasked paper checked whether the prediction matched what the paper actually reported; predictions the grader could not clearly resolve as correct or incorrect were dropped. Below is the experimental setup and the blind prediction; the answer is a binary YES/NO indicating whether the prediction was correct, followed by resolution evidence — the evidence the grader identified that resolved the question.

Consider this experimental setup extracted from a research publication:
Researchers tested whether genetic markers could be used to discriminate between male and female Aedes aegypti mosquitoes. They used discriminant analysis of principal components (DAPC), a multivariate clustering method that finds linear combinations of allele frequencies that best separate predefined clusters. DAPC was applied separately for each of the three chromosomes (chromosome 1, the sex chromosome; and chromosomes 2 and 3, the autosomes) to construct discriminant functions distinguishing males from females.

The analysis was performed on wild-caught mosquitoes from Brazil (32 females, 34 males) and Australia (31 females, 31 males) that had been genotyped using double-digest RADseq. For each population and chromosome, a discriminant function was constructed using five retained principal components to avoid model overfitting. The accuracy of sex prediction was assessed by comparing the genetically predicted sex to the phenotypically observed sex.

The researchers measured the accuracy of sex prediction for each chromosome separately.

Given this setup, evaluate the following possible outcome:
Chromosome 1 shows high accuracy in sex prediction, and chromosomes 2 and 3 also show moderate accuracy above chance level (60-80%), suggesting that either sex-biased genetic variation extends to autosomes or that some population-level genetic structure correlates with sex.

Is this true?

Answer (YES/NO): NO